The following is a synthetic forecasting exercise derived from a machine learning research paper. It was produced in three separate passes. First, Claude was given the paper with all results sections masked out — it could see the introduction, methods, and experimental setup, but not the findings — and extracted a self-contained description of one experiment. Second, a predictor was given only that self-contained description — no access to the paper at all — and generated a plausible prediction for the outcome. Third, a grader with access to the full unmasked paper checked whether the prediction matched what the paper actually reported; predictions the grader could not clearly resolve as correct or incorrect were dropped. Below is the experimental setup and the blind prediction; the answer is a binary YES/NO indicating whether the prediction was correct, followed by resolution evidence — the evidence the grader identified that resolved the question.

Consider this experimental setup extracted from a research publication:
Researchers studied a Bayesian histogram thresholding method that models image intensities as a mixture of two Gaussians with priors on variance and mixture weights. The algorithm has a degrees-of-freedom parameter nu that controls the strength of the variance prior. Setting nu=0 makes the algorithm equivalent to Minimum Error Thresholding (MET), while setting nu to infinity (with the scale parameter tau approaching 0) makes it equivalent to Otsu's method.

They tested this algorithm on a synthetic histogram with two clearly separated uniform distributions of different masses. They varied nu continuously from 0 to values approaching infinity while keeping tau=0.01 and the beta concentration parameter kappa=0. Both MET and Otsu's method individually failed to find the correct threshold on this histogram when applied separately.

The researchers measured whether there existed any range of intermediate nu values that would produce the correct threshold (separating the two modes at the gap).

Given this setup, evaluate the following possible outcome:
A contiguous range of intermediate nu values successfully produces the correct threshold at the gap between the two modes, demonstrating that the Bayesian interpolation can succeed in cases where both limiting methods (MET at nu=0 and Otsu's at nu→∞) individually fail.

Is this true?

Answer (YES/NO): YES